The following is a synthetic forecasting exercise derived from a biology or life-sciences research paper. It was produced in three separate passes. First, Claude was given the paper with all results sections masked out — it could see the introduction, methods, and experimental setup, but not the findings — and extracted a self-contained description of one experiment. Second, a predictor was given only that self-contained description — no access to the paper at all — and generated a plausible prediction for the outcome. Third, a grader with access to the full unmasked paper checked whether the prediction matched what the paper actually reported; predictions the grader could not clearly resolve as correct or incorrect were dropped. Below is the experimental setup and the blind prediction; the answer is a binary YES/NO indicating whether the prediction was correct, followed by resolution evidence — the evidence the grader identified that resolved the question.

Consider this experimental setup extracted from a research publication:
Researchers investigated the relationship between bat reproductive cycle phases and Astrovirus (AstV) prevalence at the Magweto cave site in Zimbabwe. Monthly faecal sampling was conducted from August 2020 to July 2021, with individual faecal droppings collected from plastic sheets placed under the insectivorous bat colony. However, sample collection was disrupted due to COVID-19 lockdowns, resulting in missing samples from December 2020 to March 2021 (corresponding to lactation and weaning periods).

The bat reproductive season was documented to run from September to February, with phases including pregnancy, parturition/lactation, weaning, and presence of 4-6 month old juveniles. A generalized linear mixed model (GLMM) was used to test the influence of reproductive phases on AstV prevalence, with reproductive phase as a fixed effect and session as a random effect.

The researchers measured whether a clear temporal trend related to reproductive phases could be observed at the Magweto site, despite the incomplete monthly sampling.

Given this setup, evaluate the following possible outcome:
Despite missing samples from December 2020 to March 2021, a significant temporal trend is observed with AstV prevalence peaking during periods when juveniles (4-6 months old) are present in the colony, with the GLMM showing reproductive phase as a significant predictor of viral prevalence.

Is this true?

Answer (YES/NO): NO